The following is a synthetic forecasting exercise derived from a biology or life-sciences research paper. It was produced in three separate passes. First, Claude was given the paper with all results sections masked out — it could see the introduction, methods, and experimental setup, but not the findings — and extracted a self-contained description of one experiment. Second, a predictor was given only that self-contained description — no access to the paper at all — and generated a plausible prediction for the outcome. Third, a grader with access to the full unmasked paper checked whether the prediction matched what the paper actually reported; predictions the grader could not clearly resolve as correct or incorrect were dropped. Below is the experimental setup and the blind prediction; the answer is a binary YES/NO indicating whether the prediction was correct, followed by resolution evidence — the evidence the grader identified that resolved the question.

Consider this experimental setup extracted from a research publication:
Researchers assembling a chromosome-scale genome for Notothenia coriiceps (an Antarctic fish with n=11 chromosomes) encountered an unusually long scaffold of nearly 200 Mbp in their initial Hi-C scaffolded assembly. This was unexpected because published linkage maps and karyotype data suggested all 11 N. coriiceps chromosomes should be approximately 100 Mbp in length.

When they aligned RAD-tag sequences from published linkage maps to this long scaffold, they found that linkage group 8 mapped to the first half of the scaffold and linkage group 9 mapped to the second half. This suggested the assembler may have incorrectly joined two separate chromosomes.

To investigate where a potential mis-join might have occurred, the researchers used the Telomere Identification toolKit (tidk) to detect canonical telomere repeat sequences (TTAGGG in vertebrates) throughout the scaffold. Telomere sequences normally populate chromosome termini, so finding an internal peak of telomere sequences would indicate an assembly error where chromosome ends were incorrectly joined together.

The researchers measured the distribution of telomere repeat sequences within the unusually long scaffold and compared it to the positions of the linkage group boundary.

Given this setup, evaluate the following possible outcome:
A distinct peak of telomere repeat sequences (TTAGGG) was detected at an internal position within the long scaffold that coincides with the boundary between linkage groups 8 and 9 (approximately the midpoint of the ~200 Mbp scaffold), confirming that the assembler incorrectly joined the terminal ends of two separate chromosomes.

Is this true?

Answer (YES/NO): YES